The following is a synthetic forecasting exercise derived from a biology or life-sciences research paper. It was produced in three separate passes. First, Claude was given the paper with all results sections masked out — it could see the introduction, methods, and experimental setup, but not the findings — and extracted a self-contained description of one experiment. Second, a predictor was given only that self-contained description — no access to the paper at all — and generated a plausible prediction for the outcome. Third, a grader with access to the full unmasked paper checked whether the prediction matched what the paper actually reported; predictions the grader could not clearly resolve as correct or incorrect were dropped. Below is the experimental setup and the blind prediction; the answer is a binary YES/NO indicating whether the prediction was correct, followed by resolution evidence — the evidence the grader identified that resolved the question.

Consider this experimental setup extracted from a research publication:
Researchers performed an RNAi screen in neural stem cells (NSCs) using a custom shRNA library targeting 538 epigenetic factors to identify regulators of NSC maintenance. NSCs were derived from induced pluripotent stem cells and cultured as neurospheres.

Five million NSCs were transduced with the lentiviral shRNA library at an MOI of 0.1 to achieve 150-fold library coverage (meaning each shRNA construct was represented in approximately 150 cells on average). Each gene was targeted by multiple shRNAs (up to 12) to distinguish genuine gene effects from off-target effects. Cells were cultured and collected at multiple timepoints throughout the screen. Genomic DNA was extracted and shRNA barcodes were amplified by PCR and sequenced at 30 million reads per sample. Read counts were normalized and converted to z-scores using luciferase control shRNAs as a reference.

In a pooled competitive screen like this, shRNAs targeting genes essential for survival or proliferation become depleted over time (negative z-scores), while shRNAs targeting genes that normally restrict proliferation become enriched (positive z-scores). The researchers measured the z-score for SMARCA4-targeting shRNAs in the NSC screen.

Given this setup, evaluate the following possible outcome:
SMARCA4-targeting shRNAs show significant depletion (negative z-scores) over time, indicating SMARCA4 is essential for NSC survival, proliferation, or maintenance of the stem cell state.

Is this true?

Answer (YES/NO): YES